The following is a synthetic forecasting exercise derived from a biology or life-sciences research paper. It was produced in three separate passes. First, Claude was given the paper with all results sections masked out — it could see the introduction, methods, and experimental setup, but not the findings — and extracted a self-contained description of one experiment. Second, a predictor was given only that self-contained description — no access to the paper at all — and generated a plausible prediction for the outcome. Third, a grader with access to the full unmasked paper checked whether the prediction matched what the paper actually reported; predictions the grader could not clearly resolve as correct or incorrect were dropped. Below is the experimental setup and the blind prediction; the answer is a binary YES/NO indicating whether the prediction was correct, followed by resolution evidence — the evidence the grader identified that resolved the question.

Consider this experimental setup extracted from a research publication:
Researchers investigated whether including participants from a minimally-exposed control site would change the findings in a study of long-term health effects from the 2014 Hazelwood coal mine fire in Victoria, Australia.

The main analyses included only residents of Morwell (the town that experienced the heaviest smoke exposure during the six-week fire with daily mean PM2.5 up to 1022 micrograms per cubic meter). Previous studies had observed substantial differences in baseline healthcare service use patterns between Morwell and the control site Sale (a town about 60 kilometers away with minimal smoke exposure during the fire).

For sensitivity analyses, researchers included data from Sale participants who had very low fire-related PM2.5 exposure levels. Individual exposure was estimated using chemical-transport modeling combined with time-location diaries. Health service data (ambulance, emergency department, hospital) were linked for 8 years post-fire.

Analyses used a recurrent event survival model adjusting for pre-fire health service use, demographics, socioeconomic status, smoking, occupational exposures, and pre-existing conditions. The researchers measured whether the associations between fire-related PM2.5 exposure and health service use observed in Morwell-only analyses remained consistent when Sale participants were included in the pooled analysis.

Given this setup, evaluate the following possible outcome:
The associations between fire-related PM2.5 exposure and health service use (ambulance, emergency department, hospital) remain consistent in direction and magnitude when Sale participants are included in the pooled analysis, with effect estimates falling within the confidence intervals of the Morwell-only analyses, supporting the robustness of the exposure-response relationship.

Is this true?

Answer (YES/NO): YES